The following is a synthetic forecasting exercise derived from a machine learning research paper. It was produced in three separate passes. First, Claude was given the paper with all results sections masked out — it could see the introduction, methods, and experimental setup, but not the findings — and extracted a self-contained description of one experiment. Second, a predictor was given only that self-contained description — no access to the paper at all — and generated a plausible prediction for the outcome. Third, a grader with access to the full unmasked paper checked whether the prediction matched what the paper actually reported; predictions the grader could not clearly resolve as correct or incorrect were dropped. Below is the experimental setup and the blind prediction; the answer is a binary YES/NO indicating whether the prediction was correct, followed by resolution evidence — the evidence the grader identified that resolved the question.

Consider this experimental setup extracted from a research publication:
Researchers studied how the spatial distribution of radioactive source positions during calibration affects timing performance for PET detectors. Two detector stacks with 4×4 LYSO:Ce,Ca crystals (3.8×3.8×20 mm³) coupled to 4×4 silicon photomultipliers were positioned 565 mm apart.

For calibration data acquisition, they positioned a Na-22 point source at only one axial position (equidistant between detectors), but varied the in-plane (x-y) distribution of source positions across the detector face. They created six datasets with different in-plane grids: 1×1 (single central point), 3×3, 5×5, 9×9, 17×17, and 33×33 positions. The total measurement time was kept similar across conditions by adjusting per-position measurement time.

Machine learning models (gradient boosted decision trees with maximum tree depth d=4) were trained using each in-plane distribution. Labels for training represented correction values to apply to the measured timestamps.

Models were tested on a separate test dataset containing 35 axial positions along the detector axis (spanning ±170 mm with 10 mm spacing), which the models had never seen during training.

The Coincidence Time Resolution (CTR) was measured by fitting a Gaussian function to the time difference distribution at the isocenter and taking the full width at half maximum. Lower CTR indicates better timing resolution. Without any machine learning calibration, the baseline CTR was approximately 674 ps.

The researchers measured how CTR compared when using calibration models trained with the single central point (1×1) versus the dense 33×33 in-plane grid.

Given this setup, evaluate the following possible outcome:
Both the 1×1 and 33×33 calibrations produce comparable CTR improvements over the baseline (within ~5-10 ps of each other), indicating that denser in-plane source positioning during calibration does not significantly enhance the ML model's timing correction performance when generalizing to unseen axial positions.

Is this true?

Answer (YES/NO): NO